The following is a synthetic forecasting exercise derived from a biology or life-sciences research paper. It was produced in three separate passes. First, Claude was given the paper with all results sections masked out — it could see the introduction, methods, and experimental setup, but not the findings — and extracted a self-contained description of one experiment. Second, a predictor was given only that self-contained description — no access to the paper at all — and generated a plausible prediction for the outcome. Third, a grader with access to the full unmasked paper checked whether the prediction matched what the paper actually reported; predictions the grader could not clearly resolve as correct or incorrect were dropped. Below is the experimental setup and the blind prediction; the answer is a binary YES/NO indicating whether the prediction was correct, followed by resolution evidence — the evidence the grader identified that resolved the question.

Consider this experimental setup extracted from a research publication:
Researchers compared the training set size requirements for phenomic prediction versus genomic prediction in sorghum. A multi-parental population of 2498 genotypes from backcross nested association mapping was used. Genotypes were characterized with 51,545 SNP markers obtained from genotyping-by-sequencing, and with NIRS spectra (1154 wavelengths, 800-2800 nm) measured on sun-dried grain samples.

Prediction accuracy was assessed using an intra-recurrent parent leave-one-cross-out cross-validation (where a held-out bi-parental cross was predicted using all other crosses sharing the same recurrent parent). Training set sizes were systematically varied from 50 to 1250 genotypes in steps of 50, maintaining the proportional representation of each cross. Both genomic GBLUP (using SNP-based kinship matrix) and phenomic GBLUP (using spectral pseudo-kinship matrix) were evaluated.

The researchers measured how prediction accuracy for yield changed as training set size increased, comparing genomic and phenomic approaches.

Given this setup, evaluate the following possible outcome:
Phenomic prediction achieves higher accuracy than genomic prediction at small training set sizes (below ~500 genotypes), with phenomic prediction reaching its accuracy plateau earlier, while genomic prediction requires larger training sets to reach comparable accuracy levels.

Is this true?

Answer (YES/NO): NO